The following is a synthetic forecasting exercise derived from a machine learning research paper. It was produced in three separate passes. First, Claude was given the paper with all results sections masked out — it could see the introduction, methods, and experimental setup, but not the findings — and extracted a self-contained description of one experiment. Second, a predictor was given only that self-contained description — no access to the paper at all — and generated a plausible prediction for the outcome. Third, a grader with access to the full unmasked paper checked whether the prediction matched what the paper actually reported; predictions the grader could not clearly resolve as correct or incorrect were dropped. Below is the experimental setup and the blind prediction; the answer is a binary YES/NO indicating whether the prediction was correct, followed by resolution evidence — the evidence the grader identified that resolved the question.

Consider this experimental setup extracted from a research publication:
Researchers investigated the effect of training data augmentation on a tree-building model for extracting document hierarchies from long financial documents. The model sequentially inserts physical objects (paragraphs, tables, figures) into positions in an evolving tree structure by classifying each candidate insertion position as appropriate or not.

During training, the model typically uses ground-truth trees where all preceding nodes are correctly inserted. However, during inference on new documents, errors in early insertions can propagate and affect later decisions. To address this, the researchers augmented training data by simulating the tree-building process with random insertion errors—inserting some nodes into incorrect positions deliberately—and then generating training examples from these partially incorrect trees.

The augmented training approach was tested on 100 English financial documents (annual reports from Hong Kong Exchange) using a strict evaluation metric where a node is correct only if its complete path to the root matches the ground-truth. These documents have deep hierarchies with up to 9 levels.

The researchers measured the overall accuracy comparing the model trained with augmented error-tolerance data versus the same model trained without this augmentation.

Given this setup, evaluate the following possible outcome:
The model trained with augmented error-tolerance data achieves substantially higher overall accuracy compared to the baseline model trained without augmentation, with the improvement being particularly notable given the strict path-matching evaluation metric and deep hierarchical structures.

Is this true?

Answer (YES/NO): NO